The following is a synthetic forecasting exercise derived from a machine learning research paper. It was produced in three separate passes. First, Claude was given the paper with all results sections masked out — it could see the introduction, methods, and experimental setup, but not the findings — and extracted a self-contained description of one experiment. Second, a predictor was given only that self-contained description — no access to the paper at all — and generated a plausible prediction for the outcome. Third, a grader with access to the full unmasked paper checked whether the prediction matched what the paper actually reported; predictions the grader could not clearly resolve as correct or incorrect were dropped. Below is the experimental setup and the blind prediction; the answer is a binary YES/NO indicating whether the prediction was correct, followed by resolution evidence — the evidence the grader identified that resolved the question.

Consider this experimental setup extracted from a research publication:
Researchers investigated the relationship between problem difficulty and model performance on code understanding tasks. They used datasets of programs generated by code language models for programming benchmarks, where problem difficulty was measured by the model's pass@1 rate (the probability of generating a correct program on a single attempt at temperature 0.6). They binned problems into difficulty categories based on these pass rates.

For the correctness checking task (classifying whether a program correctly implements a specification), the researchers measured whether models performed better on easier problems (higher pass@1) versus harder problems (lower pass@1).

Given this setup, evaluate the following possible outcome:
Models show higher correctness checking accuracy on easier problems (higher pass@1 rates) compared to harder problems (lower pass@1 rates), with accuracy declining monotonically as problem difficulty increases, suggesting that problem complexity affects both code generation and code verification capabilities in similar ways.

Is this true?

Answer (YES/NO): NO